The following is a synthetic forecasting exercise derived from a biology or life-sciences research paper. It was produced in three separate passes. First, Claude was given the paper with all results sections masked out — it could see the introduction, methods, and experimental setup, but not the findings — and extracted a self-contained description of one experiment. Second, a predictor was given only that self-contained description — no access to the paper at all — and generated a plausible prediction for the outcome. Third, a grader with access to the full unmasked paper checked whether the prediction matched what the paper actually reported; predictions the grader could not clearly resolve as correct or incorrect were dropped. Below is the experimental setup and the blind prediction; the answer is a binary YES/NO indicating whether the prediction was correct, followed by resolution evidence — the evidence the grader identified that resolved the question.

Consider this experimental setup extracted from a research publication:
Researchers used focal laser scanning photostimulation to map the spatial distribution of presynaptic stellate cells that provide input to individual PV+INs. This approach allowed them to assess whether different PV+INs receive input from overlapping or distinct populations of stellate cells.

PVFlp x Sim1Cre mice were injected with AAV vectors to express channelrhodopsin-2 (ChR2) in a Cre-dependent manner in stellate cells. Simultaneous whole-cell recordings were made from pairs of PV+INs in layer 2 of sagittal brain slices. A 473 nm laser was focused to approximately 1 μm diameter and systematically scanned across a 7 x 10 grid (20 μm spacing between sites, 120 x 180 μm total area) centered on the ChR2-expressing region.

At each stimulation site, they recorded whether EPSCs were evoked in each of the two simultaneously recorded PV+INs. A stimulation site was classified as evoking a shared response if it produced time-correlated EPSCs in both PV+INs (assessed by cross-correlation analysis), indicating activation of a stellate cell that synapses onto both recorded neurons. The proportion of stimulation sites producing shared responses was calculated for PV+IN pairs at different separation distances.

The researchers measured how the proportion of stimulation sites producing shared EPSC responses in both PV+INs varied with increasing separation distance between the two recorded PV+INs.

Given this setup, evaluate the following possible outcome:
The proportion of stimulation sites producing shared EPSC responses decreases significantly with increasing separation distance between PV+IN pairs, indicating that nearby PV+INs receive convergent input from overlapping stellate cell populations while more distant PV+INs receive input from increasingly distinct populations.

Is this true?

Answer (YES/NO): YES